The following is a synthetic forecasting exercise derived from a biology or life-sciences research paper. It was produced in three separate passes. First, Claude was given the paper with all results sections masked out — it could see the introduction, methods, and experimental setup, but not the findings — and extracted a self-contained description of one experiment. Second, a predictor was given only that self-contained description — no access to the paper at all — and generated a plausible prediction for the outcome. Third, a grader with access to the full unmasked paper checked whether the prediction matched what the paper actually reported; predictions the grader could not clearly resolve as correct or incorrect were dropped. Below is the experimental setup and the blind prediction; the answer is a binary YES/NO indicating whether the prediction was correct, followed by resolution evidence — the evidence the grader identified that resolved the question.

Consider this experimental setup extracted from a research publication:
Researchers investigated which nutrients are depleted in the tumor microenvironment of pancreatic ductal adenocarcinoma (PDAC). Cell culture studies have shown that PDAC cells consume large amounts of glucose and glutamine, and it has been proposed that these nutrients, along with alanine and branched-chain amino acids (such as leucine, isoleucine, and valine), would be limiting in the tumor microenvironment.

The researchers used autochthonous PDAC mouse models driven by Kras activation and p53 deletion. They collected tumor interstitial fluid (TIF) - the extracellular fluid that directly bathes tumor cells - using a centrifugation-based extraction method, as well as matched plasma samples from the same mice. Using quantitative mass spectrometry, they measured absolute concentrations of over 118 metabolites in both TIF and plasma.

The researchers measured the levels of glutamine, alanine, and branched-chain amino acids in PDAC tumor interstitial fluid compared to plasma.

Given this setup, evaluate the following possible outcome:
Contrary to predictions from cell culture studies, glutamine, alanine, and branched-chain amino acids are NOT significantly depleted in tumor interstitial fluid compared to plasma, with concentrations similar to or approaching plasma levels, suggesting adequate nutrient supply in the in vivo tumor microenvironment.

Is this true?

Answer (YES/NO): YES